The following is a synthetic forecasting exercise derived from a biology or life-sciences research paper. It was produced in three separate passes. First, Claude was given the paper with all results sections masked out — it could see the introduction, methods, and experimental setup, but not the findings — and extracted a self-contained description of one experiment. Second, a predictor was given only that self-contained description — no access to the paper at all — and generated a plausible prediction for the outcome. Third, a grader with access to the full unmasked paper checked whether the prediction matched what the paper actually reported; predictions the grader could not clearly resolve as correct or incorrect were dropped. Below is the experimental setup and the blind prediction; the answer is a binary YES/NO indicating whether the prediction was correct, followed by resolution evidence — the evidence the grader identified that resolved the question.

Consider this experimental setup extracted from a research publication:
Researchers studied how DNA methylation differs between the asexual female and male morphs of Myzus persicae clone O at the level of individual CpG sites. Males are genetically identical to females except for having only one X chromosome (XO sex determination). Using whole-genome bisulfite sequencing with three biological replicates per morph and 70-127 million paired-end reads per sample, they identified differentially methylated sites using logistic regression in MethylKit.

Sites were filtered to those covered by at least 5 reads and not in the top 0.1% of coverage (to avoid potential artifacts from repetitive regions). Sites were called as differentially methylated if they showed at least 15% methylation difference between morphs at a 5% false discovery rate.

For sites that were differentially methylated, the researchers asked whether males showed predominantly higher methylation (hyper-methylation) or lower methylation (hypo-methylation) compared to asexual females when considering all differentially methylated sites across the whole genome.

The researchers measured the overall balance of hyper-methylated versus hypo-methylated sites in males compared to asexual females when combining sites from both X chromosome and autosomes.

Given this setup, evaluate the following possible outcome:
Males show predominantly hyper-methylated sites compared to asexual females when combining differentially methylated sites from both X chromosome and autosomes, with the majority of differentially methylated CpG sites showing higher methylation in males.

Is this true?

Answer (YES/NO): NO